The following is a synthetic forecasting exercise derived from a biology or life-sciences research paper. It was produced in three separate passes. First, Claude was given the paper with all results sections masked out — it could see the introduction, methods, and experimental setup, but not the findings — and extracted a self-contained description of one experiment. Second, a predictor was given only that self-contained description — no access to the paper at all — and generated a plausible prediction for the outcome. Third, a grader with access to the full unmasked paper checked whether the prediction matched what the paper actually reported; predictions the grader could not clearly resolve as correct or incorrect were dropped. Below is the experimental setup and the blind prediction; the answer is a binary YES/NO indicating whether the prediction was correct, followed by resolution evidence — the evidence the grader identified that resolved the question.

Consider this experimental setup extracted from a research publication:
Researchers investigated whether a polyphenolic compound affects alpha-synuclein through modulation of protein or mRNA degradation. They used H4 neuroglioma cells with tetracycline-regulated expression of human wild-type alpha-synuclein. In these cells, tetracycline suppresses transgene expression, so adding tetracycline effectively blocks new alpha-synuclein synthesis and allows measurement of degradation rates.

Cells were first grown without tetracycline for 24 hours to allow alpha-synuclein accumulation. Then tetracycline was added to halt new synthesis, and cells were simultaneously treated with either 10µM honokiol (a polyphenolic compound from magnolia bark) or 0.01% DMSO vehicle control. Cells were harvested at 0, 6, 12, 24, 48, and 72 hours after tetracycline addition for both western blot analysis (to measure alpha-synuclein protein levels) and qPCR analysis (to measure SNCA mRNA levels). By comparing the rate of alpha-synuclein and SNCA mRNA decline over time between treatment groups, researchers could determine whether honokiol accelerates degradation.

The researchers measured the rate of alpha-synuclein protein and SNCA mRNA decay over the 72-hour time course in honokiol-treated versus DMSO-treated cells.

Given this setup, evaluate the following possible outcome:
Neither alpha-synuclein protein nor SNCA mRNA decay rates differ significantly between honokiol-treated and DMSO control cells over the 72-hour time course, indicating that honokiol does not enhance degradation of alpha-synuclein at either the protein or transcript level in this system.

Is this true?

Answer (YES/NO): YES